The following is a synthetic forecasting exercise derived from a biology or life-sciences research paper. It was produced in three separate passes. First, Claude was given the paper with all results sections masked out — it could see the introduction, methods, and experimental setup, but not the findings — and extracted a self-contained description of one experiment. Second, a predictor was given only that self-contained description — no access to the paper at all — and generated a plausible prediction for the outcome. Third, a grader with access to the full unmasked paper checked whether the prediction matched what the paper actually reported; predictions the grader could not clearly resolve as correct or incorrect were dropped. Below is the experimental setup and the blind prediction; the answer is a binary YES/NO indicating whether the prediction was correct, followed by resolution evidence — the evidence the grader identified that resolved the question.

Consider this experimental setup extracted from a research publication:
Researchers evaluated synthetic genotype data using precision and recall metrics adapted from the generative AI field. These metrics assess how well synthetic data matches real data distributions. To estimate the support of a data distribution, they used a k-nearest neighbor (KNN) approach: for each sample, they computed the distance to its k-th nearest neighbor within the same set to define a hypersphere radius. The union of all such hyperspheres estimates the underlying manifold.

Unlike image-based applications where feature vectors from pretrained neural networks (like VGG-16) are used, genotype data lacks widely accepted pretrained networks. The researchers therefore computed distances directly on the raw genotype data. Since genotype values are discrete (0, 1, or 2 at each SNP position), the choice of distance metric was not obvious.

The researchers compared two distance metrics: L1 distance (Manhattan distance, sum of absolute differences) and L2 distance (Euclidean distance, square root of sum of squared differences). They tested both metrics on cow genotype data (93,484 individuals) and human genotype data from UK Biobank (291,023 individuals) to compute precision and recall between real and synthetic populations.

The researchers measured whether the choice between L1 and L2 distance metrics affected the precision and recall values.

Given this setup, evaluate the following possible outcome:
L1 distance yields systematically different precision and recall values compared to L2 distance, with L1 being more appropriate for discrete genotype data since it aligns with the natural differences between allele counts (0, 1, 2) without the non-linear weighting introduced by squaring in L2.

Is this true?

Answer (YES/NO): NO